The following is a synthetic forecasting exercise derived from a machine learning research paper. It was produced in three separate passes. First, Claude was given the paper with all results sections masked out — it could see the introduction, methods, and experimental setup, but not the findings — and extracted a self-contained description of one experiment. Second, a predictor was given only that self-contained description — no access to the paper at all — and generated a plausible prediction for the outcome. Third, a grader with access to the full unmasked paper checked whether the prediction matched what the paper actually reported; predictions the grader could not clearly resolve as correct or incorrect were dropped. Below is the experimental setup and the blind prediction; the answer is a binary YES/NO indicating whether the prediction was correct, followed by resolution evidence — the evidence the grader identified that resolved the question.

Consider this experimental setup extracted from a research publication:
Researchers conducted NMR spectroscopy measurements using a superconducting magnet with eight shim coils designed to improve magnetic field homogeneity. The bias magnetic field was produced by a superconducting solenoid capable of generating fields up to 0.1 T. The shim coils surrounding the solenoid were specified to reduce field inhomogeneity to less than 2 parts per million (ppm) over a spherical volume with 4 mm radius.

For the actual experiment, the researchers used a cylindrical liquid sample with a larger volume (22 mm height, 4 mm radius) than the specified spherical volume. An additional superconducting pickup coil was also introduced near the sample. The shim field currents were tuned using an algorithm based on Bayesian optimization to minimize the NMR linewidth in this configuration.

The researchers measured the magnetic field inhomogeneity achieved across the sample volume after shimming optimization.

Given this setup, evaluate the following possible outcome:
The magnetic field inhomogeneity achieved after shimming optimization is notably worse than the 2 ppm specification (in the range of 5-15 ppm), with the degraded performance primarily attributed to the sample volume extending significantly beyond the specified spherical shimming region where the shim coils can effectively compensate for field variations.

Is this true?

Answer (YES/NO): YES